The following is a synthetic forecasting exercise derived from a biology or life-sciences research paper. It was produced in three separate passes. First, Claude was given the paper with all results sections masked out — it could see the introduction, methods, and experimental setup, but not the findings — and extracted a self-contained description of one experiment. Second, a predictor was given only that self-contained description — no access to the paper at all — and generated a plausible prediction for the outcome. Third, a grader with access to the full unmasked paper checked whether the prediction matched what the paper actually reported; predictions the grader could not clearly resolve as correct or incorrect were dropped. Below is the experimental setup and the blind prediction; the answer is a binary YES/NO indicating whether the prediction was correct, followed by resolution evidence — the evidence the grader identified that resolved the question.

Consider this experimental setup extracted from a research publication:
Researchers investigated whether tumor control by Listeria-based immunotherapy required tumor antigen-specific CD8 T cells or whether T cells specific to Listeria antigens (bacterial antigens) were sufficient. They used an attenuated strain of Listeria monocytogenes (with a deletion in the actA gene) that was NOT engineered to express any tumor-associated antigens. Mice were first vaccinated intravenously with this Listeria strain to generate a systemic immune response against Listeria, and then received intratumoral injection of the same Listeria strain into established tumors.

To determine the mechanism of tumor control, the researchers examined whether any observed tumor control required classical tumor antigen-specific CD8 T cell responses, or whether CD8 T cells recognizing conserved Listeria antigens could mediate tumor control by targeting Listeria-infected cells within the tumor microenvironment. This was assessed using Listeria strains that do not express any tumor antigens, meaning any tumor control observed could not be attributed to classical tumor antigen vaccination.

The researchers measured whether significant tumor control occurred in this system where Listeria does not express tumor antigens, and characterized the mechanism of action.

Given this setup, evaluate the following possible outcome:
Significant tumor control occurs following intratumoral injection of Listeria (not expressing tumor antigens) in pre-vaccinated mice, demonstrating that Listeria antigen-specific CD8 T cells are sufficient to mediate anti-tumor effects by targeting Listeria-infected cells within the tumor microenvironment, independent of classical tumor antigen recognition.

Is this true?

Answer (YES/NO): YES